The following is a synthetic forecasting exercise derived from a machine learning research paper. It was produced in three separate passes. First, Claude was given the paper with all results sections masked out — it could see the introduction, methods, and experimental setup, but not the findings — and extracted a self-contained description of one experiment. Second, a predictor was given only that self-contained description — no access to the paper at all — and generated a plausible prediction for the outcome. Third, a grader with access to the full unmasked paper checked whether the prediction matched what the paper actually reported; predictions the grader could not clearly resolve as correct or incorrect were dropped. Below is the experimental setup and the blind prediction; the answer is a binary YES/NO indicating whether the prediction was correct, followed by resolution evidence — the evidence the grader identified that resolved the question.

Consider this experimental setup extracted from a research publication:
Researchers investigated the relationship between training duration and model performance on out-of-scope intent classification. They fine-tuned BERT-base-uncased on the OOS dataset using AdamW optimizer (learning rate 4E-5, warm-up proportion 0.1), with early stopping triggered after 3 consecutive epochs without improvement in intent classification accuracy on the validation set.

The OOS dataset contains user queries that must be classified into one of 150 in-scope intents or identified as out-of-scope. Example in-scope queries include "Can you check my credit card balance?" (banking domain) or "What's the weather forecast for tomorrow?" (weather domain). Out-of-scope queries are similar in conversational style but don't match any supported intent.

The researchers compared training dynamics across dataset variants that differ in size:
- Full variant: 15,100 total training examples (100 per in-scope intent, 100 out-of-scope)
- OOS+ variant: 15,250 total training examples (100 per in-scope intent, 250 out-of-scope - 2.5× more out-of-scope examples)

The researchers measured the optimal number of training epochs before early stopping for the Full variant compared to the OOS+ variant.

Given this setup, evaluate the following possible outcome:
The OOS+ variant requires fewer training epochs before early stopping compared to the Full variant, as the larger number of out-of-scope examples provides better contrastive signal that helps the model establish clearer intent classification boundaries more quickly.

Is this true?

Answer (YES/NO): YES